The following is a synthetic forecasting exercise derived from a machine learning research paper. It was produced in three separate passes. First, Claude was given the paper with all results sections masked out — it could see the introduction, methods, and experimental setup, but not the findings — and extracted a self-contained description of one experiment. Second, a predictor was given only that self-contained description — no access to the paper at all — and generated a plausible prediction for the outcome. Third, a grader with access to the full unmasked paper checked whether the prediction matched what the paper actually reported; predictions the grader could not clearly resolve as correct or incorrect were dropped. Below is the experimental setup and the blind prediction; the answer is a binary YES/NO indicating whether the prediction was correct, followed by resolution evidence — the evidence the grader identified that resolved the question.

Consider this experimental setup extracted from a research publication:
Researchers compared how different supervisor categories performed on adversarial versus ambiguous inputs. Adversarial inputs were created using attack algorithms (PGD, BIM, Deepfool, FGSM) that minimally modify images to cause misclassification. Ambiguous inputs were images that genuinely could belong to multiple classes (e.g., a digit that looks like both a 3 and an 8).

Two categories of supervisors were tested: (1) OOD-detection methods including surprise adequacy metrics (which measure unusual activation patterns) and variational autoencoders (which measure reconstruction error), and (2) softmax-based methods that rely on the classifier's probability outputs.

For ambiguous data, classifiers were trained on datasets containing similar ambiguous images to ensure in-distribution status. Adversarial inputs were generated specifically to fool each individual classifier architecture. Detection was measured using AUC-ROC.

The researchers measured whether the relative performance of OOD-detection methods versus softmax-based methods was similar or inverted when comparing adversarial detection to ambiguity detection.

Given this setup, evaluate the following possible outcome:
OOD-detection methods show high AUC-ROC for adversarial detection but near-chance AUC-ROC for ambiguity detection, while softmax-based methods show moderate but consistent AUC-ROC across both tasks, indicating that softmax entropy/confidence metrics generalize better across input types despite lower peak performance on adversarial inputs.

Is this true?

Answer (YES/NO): NO